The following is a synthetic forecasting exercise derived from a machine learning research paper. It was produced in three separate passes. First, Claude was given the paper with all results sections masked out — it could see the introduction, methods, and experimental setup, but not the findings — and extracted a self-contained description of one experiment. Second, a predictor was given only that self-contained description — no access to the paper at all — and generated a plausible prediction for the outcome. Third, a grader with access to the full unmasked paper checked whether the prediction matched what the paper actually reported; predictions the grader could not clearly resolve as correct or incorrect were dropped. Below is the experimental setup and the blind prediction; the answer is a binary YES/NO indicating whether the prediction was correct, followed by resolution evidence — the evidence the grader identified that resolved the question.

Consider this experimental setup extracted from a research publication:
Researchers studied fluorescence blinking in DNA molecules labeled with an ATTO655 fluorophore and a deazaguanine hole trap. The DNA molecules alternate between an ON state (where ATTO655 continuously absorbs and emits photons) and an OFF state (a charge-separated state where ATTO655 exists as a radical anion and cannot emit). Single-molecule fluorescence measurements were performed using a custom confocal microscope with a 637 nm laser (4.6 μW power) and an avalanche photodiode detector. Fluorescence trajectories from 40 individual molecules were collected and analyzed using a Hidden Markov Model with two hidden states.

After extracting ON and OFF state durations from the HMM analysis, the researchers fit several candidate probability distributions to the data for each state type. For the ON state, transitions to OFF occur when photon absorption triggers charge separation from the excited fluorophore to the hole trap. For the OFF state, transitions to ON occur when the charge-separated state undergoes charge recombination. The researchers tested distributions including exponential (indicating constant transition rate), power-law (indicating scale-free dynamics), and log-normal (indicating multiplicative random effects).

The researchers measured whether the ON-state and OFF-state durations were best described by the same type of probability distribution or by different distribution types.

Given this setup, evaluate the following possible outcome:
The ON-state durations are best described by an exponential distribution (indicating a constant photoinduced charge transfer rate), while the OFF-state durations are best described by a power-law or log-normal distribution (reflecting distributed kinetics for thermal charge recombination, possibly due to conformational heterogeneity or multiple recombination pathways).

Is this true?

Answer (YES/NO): YES